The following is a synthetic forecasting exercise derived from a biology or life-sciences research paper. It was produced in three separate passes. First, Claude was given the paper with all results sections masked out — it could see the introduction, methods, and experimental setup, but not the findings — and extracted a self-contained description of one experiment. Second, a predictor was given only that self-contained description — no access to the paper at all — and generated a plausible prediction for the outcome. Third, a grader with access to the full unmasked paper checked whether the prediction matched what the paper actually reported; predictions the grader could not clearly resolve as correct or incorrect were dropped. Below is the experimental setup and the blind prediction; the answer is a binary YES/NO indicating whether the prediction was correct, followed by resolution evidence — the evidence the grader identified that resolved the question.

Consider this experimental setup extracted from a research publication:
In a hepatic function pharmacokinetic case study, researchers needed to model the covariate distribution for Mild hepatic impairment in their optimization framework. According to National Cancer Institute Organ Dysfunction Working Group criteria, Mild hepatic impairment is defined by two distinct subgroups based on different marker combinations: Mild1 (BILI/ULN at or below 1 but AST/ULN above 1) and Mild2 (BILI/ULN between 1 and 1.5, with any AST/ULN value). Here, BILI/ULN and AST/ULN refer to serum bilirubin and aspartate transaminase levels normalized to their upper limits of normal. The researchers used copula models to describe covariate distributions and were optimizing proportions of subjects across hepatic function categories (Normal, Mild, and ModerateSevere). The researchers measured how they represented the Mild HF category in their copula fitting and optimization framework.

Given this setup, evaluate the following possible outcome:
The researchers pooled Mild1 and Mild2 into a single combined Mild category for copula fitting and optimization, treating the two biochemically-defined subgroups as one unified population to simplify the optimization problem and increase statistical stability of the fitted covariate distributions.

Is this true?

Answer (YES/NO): NO